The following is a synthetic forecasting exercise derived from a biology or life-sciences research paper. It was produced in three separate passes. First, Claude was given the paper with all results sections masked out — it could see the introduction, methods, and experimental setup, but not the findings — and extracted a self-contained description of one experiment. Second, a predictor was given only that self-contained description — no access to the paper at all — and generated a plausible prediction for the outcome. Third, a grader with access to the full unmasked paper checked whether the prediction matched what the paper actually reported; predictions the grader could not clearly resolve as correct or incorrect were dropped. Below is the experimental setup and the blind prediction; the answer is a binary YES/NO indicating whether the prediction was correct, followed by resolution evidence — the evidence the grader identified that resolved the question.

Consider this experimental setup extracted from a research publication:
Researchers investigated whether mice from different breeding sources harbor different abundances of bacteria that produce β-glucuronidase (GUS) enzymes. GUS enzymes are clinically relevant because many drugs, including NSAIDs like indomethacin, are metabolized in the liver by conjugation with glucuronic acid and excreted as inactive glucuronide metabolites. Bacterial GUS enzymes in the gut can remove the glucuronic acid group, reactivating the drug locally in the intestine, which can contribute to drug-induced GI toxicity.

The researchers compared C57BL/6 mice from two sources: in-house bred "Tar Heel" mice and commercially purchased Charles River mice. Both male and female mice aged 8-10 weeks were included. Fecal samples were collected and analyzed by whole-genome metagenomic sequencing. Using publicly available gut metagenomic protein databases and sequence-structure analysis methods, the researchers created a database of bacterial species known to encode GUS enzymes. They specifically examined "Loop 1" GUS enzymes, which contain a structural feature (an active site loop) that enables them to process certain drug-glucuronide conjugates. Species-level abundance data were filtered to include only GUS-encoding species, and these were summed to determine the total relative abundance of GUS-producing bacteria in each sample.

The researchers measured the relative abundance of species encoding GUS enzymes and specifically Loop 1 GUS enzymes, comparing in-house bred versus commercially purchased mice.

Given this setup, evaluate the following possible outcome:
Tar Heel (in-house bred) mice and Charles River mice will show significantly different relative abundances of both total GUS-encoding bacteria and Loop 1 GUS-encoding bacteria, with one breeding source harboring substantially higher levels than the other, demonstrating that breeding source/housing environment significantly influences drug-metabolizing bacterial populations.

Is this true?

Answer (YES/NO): YES